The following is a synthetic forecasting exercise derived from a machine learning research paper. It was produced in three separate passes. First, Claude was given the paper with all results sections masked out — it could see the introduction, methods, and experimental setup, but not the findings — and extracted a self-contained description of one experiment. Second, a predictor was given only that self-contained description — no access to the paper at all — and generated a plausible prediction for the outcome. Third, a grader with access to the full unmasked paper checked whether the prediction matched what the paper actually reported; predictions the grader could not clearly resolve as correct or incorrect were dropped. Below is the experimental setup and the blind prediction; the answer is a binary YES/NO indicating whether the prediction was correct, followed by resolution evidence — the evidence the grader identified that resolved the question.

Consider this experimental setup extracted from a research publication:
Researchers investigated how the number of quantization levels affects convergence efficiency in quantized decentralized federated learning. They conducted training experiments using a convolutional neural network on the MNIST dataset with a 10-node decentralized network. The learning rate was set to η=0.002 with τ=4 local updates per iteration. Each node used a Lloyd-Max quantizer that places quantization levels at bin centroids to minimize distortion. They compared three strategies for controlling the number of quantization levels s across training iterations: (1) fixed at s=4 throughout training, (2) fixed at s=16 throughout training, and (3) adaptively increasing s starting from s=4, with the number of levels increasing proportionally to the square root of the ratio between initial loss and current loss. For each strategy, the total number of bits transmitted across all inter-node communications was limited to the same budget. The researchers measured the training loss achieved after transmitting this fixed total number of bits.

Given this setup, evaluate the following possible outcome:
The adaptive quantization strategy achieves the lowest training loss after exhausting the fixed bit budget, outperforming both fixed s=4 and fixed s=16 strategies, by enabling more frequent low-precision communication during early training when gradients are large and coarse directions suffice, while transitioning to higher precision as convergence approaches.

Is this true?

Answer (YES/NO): YES